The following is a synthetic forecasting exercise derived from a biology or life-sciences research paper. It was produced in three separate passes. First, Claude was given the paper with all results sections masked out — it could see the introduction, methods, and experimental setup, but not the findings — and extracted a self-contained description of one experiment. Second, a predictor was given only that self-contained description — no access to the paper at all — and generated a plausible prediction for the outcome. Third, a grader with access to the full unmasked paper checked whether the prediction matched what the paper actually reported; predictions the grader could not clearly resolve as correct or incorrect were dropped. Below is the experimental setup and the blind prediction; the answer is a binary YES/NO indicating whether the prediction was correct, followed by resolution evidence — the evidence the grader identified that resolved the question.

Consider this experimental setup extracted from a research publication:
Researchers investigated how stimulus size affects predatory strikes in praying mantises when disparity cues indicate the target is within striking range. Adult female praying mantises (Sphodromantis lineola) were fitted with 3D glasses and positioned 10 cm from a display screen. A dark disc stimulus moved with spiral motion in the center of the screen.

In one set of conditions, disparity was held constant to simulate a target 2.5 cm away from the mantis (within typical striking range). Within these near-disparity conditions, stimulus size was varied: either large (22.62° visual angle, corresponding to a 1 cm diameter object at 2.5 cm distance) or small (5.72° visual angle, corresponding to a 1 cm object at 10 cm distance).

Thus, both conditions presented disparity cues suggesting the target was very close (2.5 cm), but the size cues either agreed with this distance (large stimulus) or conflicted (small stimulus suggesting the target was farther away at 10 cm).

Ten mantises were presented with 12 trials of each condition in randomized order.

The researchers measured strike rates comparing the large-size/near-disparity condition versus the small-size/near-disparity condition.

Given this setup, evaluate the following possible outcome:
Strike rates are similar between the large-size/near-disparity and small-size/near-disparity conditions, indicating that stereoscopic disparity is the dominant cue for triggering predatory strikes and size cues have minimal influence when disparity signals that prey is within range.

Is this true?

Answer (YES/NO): NO